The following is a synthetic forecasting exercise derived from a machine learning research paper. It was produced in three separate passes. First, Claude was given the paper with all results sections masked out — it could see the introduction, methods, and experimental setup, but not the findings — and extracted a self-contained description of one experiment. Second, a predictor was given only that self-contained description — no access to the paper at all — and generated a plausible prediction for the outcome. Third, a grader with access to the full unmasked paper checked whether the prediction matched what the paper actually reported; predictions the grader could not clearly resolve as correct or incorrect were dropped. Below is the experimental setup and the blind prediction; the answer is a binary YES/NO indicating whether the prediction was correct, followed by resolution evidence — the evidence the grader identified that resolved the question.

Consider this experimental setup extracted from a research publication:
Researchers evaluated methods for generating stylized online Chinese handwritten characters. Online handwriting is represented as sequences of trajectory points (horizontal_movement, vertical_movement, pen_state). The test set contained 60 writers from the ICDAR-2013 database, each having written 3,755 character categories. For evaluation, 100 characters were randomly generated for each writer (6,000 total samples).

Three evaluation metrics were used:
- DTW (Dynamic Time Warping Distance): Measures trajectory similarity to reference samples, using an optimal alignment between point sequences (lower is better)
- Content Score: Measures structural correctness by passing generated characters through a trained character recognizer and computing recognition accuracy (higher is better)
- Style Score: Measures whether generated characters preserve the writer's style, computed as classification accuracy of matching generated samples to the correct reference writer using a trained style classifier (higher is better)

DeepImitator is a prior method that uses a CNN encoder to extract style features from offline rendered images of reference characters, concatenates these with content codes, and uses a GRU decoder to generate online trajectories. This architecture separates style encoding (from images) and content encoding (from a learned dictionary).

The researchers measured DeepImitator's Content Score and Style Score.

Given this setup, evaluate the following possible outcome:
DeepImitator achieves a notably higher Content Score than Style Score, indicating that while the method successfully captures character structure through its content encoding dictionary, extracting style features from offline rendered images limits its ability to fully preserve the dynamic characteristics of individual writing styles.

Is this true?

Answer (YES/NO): YES